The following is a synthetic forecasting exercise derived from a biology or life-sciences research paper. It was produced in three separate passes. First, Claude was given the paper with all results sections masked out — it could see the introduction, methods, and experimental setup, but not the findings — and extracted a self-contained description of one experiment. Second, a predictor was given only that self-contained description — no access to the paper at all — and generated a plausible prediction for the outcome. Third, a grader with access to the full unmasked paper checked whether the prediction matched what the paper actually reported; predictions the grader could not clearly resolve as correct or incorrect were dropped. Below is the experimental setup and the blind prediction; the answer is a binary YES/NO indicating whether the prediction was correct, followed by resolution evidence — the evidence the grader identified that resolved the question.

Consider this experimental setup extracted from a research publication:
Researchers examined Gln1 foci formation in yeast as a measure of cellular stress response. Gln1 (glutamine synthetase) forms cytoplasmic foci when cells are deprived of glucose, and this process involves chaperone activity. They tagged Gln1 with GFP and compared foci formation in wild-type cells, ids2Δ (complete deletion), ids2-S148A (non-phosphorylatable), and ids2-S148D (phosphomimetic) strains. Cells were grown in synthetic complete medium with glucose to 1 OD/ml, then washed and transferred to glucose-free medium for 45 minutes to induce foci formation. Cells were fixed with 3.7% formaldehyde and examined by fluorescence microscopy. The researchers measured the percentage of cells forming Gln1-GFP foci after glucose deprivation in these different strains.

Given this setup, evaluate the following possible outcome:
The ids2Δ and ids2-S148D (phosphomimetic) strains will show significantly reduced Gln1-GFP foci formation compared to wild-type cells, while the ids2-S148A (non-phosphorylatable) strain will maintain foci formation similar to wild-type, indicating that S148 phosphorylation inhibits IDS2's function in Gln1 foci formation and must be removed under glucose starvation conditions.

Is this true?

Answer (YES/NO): NO